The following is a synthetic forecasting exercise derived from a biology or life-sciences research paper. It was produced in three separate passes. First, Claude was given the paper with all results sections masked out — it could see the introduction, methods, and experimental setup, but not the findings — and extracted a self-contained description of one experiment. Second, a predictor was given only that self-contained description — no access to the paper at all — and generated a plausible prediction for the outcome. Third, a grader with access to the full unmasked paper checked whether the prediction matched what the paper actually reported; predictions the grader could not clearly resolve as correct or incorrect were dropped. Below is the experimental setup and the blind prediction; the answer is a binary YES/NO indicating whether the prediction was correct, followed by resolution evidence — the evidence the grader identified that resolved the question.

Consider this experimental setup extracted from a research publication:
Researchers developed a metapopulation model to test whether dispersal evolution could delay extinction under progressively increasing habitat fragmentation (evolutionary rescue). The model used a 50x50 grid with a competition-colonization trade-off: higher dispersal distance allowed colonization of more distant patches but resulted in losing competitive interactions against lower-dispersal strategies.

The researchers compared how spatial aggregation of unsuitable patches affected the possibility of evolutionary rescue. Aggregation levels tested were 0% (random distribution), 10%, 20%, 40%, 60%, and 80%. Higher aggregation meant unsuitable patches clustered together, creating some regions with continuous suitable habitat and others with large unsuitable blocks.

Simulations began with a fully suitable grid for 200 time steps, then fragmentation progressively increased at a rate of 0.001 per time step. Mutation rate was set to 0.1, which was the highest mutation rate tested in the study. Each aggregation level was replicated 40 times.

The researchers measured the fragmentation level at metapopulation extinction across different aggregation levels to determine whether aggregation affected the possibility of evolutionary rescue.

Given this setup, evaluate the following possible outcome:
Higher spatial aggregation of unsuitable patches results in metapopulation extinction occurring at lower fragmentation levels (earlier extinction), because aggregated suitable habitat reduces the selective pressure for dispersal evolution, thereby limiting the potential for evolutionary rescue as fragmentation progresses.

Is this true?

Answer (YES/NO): NO